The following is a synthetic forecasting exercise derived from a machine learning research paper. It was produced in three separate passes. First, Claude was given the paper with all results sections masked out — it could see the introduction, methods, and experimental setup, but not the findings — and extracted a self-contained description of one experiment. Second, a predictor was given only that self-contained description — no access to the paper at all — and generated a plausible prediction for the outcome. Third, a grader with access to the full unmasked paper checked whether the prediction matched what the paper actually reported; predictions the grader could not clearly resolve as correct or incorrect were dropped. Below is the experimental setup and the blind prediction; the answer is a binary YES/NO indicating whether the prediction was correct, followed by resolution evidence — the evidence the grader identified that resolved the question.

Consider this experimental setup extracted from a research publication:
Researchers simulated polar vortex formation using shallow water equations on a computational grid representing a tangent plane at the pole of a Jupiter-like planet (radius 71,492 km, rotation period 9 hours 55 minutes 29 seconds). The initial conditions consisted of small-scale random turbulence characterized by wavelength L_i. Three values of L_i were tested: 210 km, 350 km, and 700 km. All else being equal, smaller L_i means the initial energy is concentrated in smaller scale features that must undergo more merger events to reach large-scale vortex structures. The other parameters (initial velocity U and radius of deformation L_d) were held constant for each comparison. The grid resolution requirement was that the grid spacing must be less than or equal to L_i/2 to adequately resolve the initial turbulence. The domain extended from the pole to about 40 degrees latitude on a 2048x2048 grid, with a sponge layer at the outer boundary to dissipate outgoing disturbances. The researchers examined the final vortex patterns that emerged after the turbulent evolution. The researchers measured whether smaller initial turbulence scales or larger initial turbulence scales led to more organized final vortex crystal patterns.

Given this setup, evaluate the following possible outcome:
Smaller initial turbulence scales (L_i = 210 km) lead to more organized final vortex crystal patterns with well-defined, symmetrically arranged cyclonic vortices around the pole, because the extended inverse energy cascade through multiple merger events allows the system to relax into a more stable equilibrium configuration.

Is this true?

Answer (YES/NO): NO